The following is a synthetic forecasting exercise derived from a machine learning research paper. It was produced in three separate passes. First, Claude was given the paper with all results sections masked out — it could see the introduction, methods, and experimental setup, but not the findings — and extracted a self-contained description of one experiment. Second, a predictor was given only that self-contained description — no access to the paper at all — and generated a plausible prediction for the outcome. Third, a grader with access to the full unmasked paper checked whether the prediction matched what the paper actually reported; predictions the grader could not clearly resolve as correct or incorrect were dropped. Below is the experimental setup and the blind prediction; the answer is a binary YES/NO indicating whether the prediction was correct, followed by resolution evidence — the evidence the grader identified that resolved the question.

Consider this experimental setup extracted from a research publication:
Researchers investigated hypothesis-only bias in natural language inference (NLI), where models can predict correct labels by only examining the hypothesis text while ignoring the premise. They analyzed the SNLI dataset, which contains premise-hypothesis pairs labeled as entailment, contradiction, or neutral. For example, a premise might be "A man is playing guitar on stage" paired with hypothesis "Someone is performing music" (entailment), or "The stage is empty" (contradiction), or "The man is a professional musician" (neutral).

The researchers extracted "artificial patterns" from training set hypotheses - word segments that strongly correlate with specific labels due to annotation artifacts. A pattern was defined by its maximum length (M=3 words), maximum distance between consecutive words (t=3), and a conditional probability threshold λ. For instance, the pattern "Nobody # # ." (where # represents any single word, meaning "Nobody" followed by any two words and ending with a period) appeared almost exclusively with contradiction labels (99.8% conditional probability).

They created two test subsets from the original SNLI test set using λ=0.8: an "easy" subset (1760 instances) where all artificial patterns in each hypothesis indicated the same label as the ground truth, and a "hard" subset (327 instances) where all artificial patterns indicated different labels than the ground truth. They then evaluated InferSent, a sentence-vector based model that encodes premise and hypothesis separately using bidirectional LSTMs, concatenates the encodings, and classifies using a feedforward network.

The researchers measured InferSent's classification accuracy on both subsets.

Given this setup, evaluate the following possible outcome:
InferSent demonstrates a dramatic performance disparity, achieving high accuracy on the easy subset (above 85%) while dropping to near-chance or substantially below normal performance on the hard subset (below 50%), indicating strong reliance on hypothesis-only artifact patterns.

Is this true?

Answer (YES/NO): NO